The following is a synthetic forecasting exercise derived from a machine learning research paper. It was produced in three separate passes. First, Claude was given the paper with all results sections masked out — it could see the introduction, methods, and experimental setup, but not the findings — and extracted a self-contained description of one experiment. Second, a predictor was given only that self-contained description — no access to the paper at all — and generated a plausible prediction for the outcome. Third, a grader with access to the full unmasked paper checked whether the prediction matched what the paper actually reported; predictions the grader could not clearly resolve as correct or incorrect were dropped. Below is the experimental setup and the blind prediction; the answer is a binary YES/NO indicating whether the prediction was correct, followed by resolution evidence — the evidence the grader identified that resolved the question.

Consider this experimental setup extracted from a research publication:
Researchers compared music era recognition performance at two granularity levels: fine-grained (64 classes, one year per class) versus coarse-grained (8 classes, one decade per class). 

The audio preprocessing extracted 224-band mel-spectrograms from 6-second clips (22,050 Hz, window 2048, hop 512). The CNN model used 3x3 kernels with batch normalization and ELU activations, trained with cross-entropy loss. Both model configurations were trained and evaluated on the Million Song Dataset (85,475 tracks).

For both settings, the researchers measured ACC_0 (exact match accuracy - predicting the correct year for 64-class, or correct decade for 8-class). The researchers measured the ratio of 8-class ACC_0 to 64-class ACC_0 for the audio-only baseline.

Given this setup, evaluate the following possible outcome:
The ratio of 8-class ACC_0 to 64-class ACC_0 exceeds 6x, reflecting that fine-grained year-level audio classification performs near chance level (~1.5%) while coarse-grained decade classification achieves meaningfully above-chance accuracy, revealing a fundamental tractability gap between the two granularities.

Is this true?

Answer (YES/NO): NO